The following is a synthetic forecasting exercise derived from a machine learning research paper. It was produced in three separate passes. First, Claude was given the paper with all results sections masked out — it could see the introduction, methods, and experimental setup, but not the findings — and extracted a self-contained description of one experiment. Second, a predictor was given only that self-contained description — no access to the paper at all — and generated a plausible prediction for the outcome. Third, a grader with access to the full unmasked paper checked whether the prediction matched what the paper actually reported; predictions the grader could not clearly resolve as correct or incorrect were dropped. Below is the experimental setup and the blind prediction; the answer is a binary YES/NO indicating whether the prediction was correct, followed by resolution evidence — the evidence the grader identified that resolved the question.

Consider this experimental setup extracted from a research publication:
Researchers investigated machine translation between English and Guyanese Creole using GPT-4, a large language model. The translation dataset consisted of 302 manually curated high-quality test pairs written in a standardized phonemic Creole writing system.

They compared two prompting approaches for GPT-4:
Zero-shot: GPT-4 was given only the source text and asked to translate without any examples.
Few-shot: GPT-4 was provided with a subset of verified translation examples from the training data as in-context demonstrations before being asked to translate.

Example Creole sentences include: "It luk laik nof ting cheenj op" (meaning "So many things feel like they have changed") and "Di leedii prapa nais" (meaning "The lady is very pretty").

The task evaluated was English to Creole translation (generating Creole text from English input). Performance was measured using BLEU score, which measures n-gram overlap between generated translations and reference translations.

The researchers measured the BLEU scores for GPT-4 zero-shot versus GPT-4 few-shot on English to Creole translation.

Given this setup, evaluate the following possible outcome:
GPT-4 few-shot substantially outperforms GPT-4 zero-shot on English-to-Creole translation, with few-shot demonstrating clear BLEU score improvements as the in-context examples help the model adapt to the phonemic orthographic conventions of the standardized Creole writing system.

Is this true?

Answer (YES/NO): NO